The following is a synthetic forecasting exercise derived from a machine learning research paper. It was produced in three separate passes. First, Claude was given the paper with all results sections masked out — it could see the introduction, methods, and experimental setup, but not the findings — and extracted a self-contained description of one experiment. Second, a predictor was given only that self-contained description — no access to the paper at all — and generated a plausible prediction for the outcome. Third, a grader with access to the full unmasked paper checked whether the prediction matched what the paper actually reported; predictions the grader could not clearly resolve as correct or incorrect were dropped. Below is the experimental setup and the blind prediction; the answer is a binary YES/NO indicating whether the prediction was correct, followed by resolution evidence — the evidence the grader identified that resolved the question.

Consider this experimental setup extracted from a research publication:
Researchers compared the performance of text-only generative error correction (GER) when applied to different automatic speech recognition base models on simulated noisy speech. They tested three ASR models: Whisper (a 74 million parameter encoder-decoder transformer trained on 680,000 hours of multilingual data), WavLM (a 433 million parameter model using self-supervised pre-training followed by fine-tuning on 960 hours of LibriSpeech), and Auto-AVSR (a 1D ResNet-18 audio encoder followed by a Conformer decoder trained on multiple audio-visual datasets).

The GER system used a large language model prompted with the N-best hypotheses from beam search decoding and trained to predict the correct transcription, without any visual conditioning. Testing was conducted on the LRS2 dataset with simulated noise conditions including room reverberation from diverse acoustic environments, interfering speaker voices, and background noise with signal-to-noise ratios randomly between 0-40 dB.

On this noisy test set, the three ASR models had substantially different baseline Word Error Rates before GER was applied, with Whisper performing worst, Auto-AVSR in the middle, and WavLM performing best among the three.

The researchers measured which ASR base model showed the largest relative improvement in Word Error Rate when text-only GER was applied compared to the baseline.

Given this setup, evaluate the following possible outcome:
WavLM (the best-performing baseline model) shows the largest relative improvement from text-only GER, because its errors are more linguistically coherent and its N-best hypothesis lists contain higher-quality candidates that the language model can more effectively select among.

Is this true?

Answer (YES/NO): NO